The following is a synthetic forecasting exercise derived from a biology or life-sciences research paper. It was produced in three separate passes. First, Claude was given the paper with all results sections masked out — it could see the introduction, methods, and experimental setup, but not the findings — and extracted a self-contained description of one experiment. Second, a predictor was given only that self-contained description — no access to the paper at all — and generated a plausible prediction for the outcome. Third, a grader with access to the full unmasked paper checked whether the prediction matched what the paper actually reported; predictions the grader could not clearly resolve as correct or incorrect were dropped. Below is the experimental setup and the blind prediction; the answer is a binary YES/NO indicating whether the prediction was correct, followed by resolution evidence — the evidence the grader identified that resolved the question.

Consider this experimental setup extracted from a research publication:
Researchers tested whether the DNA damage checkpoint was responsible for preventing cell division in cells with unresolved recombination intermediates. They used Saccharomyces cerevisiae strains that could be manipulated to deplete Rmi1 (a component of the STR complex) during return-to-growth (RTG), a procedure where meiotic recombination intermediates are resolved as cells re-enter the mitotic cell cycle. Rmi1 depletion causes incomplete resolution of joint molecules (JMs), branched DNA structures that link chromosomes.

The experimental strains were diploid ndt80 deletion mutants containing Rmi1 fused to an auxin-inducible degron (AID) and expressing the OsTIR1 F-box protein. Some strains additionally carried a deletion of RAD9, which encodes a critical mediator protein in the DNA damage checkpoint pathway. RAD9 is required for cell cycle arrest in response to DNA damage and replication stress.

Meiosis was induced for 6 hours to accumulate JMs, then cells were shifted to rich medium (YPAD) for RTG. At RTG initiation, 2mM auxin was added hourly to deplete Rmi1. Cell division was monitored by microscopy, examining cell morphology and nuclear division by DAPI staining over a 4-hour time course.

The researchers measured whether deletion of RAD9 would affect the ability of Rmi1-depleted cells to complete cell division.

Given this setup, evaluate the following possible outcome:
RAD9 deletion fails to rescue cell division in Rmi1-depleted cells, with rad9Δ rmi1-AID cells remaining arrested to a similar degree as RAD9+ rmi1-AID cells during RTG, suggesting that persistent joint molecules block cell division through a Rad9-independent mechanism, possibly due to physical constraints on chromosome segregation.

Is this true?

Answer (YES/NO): NO